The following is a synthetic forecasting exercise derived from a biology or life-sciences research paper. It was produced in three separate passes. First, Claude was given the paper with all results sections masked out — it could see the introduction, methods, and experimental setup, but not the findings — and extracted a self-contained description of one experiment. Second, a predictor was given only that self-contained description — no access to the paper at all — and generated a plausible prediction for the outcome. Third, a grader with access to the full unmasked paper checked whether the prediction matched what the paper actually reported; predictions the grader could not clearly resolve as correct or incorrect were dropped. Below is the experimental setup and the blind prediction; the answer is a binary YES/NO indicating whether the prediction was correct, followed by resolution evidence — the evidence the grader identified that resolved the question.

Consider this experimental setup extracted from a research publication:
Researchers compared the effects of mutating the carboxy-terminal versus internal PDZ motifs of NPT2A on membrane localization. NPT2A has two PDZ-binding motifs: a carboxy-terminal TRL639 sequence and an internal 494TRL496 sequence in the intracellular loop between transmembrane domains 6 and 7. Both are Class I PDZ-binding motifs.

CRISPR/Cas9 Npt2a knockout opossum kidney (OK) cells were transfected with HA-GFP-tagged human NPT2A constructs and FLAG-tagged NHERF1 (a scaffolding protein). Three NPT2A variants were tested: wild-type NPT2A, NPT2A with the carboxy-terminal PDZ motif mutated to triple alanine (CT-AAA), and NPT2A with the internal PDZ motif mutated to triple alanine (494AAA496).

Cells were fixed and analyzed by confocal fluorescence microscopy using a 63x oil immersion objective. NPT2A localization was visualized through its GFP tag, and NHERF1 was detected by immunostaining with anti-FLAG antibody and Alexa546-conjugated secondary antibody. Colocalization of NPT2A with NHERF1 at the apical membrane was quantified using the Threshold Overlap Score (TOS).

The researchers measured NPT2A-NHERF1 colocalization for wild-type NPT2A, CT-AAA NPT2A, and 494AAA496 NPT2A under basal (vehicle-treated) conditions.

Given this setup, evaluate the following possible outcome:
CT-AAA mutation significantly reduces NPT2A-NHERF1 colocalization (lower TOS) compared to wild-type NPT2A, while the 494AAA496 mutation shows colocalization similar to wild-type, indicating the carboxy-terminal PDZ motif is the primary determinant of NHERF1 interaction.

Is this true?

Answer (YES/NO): YES